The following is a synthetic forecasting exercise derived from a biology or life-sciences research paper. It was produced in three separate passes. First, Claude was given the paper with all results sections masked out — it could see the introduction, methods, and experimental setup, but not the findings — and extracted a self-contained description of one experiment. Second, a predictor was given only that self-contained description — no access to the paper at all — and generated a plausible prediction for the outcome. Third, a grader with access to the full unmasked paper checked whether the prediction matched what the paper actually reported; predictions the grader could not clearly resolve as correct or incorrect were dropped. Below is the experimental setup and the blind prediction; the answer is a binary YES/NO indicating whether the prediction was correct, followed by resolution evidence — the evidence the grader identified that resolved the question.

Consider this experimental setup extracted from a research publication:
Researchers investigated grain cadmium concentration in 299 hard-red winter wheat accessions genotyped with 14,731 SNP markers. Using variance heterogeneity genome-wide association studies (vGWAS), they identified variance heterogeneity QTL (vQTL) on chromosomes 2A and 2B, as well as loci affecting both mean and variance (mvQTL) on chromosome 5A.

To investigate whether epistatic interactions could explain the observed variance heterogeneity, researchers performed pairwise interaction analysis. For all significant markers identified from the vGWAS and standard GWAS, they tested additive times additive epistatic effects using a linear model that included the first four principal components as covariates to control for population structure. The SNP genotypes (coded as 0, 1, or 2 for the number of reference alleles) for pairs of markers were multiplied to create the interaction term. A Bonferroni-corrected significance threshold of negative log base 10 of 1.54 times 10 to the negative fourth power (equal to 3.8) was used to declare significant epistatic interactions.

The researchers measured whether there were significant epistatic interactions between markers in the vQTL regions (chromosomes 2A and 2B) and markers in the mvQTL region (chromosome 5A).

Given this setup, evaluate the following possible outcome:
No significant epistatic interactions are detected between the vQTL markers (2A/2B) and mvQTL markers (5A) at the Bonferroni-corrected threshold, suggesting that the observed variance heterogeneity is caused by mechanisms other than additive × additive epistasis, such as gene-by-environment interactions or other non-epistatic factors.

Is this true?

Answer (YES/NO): NO